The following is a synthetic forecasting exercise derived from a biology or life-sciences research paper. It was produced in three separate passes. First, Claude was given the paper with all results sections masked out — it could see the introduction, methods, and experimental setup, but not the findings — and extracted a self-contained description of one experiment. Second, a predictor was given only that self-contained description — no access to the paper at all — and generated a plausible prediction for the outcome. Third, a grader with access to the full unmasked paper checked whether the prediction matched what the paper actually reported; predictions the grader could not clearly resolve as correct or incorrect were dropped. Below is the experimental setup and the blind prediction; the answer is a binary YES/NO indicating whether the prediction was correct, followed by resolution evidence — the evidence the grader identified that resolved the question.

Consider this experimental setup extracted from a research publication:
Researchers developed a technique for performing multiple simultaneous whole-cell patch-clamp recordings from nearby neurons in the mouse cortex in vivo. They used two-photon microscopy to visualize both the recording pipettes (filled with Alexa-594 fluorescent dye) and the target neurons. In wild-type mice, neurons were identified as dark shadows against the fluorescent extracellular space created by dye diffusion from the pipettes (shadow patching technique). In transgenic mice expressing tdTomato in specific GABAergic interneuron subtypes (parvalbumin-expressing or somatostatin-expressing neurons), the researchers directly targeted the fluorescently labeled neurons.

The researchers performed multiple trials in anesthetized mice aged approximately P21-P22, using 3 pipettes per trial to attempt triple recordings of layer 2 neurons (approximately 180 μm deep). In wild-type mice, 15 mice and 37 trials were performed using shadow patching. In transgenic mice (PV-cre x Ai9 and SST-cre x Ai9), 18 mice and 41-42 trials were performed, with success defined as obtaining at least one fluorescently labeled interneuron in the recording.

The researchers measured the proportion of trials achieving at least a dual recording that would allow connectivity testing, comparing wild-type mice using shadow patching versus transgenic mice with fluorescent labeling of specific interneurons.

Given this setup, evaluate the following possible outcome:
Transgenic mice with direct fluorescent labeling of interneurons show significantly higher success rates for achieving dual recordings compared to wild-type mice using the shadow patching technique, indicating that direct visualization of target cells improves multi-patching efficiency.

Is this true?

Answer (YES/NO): NO